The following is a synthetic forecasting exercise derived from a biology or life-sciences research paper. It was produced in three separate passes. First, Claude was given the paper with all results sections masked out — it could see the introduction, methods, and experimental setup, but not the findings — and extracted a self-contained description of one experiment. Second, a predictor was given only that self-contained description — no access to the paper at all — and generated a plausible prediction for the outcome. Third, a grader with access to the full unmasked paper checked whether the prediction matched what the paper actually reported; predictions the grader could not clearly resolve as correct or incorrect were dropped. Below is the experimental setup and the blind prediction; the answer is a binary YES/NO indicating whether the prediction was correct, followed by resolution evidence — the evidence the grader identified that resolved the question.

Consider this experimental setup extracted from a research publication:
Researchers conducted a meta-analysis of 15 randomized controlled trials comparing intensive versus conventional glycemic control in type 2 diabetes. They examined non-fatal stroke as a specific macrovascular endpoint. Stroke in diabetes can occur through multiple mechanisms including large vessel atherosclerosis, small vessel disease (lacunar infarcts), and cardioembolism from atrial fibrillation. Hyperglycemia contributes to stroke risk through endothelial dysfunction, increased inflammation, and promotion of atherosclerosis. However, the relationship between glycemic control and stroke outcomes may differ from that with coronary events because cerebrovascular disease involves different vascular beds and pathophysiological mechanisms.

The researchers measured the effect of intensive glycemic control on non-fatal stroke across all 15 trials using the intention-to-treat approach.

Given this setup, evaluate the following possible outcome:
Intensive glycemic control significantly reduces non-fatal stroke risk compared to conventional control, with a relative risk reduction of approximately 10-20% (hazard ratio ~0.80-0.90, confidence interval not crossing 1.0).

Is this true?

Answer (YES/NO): NO